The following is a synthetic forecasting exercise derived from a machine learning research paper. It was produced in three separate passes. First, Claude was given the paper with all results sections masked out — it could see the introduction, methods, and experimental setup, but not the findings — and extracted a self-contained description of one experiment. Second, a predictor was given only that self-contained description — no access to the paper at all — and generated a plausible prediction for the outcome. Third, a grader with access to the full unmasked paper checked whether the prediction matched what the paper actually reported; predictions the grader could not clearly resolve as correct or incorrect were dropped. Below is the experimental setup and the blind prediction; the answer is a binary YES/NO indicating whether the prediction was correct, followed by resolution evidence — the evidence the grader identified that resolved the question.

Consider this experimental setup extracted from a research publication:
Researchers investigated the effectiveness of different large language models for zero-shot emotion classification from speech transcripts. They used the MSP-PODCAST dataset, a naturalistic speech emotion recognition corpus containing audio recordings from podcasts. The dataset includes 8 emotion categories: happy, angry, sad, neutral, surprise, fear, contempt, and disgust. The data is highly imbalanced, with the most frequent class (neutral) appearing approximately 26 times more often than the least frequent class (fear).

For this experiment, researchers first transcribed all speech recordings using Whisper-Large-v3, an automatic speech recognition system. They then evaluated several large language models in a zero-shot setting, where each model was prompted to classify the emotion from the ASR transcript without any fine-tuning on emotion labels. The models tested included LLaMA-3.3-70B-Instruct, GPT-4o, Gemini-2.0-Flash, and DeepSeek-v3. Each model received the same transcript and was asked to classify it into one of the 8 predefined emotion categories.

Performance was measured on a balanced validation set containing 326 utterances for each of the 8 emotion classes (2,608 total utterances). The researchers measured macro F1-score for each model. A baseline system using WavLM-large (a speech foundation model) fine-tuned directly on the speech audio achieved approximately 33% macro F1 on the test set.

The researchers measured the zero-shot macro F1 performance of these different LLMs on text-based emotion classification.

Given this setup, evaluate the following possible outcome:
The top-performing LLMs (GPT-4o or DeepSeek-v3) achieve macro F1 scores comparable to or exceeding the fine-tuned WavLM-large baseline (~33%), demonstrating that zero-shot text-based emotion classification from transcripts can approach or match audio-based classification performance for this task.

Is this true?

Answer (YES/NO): NO